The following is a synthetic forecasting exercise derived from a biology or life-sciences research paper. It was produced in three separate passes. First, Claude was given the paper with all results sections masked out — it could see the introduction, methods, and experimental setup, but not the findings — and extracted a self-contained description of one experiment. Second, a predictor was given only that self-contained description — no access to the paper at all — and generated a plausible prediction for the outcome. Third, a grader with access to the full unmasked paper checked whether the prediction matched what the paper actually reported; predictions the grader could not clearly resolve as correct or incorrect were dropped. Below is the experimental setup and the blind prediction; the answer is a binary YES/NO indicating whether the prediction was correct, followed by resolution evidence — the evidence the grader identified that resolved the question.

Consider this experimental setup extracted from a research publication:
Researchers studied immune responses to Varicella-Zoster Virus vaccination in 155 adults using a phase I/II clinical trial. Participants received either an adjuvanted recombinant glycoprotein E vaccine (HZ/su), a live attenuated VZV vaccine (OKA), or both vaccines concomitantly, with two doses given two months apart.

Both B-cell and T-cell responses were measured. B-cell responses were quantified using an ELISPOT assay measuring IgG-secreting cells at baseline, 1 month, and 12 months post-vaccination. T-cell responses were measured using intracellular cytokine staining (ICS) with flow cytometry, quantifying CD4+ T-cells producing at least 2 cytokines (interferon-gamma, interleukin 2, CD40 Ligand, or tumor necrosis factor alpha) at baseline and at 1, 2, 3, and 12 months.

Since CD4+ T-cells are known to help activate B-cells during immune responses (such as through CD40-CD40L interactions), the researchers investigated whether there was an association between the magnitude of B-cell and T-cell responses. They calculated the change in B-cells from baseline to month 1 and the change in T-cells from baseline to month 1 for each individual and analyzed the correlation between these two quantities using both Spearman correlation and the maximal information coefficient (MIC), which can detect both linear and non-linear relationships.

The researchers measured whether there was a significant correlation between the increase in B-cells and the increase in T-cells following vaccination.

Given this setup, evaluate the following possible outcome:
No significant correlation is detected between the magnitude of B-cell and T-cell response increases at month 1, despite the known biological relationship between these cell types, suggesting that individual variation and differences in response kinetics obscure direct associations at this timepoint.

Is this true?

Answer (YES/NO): NO